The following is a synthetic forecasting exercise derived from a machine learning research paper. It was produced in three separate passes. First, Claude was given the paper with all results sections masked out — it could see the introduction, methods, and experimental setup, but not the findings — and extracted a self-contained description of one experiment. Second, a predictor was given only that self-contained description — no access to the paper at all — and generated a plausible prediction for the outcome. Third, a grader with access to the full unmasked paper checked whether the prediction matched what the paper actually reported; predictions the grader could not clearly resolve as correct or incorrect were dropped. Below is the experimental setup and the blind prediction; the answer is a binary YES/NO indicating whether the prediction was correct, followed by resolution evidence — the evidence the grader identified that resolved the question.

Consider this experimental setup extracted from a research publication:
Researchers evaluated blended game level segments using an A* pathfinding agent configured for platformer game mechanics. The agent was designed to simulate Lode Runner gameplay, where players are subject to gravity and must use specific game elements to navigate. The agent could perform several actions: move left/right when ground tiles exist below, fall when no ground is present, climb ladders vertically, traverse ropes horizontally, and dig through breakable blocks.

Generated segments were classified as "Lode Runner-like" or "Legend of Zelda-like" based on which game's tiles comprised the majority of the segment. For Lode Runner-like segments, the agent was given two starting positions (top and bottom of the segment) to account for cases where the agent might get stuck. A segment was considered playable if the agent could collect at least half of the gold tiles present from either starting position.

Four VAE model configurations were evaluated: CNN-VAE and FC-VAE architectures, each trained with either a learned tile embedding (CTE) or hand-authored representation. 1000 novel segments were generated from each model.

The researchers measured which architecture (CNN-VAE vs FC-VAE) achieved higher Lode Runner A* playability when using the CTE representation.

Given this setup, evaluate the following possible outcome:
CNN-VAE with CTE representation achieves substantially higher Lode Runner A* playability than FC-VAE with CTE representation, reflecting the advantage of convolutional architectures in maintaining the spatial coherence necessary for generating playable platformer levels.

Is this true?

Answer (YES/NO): NO